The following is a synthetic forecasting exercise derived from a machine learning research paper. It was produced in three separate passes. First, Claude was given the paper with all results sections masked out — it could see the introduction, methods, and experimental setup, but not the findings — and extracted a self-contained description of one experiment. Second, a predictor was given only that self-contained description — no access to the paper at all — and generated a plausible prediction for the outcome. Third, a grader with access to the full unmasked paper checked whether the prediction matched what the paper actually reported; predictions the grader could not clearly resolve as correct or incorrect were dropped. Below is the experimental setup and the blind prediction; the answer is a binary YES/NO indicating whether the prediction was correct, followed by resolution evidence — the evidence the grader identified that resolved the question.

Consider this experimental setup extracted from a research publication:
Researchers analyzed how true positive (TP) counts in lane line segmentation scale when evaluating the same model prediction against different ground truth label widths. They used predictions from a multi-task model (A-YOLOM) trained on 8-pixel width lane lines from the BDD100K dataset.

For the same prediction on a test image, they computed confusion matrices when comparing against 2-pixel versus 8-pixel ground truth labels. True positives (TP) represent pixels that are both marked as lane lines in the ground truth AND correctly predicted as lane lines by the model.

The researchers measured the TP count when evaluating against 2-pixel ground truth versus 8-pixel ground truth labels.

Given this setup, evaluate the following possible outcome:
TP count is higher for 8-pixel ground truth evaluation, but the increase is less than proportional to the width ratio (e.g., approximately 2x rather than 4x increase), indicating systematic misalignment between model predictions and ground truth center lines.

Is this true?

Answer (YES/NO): YES